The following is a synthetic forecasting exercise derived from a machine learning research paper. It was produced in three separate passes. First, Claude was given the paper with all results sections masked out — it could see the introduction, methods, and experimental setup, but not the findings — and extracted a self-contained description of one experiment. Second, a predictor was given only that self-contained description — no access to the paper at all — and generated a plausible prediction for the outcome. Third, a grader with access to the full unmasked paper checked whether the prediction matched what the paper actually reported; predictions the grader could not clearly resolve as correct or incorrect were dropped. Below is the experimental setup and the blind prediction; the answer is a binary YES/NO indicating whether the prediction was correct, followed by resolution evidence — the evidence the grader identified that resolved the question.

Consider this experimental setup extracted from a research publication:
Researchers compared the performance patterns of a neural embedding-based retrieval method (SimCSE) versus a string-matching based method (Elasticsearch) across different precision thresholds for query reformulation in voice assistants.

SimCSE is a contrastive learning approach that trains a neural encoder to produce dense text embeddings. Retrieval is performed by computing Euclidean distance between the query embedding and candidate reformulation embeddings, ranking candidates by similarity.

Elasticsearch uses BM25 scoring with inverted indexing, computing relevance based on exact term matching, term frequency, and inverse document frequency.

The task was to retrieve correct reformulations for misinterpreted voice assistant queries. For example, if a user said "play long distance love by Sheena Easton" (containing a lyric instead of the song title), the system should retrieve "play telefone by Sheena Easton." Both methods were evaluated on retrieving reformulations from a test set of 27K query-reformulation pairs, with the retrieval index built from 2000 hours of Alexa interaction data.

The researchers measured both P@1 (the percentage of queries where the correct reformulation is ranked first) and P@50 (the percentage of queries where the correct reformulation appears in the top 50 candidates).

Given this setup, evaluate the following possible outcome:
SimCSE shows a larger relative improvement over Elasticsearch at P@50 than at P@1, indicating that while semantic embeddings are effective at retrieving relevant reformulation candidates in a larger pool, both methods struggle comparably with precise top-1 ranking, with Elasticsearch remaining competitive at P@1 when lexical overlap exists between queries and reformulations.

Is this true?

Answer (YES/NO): NO